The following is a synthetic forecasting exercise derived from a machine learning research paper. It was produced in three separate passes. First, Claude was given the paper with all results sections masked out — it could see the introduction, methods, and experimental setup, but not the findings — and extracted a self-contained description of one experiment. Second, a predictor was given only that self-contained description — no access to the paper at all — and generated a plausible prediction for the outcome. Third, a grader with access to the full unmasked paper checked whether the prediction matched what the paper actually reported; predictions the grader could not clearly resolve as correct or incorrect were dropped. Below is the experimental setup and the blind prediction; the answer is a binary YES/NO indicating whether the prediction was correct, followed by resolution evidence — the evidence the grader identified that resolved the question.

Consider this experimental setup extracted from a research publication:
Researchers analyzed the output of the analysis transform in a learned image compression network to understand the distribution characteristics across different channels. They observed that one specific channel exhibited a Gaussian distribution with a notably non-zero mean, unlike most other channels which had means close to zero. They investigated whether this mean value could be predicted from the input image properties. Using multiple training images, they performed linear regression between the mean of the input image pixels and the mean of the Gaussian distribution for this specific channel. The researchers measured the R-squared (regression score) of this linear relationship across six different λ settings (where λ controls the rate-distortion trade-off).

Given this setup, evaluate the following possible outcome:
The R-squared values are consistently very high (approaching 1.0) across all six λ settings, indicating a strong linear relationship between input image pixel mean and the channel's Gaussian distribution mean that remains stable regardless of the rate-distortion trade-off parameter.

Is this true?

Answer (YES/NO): YES